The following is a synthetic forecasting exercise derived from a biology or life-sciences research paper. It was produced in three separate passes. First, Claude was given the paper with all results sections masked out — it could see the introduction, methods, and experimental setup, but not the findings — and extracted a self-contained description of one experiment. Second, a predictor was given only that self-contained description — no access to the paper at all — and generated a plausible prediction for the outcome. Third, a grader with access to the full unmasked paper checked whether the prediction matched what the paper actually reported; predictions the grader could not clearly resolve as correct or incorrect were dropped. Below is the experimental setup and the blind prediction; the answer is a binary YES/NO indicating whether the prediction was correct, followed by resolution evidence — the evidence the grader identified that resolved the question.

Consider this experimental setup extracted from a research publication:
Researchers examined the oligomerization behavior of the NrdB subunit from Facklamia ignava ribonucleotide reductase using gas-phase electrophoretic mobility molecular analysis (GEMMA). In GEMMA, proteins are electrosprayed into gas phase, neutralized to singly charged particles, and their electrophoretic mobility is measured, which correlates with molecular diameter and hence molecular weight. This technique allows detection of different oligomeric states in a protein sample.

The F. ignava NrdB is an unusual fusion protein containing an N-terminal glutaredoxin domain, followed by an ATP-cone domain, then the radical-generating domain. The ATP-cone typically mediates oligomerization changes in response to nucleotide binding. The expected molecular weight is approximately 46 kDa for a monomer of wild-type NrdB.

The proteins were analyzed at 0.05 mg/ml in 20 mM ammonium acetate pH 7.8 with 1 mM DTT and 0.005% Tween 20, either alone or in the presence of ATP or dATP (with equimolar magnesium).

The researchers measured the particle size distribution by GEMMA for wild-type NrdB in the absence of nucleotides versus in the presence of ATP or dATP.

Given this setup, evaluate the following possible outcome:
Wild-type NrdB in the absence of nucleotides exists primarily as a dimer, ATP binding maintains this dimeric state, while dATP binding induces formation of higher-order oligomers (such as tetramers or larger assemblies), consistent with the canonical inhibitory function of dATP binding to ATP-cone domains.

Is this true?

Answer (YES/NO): YES